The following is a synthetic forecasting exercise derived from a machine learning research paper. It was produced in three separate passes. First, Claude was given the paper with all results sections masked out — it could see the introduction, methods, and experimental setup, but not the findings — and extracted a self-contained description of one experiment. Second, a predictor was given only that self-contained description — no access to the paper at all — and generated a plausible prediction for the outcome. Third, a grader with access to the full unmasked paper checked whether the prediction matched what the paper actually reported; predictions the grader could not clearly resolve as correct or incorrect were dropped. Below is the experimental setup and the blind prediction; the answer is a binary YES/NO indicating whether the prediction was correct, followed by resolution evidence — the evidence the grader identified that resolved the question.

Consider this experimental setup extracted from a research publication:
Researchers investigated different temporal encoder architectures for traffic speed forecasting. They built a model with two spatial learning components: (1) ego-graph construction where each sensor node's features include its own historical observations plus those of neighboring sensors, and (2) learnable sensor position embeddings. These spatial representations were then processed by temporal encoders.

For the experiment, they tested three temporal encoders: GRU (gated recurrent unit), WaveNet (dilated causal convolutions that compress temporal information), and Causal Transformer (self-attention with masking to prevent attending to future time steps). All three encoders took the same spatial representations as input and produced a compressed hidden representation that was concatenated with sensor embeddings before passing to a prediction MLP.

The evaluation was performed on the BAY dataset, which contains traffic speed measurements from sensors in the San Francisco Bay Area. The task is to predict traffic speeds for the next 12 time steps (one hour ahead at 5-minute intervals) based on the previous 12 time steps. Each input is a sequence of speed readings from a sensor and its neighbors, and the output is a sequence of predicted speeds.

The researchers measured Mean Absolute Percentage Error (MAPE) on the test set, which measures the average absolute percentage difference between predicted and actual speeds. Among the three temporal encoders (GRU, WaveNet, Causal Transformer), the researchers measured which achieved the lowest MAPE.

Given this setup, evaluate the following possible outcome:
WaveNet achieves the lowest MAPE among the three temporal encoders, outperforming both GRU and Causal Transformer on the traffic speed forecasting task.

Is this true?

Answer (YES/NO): NO